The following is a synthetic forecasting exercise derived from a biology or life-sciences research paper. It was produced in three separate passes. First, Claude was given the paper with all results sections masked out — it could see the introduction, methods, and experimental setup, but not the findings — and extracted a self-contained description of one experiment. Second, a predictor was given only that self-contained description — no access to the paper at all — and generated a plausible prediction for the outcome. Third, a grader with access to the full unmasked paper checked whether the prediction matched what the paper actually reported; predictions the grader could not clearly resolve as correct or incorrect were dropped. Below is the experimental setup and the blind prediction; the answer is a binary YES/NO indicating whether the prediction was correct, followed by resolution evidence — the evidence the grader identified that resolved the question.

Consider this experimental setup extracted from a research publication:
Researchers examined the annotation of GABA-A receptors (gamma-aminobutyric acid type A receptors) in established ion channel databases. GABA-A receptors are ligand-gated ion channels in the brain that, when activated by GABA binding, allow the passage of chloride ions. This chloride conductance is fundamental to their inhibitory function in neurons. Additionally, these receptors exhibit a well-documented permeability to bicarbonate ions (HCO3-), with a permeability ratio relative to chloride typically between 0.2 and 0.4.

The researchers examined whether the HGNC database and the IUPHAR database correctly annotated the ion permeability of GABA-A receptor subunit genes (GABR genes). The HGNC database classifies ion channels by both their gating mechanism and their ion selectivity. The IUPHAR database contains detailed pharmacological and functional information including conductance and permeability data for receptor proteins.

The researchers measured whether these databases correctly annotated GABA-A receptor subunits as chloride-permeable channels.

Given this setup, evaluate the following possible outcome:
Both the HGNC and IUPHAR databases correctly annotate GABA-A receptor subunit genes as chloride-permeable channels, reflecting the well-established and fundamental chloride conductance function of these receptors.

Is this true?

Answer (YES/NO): NO